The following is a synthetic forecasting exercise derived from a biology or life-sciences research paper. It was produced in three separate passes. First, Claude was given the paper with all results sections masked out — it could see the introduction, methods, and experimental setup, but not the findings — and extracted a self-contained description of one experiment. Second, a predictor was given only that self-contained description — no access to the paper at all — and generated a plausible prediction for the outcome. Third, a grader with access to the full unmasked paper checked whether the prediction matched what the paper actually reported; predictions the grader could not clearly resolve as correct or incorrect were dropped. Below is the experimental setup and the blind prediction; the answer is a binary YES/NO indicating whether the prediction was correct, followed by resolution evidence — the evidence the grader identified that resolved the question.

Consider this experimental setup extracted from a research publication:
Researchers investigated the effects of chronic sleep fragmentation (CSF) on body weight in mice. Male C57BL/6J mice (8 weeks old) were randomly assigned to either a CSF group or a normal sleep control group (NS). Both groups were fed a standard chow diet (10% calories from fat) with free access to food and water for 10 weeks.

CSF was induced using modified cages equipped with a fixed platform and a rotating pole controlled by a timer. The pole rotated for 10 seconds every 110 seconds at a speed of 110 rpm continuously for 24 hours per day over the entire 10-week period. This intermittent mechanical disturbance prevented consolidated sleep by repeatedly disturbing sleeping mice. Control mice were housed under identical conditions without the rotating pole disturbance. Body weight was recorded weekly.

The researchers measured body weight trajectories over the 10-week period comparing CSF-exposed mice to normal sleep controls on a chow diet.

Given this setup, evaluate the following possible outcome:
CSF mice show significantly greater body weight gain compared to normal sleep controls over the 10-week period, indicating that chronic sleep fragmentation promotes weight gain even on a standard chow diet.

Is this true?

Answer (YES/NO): NO